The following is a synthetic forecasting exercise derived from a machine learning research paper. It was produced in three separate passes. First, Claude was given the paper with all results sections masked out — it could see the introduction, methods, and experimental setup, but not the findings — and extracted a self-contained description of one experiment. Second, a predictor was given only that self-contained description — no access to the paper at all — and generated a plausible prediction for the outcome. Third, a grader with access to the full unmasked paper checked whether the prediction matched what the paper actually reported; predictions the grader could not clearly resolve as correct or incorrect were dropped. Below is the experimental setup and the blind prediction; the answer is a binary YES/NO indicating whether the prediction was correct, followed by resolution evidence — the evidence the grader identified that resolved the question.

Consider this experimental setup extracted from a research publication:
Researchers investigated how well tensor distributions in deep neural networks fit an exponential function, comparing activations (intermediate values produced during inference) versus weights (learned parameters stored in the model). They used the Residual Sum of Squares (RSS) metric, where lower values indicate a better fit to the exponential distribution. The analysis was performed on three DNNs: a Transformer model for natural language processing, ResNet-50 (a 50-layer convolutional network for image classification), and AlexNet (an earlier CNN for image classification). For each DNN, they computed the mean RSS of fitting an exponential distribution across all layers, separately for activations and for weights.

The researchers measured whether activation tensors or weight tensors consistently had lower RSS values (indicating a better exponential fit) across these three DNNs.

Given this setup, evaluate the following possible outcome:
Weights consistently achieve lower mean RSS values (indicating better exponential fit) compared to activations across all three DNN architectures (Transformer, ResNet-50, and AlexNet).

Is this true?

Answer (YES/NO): NO